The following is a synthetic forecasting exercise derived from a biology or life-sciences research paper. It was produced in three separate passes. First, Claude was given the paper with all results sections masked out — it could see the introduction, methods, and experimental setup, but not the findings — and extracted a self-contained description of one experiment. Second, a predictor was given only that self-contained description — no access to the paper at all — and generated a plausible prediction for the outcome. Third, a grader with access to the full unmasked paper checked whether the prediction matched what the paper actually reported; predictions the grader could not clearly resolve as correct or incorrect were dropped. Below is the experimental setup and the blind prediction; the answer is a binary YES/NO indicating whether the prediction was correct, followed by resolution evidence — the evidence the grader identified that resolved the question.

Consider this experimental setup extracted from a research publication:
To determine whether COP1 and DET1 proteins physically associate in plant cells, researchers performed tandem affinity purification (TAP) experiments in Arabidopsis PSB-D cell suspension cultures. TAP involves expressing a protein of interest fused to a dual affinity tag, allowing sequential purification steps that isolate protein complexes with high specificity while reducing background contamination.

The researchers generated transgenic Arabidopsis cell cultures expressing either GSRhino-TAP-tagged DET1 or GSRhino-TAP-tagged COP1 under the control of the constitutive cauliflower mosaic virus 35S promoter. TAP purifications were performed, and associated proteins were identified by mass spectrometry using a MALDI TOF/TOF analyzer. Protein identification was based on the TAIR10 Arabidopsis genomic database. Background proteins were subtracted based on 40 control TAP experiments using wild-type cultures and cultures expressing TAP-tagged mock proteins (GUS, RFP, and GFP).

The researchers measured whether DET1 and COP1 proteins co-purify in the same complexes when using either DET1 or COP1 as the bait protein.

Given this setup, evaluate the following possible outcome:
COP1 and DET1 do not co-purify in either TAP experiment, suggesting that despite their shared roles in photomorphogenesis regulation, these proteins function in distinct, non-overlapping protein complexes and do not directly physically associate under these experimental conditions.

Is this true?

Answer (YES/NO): NO